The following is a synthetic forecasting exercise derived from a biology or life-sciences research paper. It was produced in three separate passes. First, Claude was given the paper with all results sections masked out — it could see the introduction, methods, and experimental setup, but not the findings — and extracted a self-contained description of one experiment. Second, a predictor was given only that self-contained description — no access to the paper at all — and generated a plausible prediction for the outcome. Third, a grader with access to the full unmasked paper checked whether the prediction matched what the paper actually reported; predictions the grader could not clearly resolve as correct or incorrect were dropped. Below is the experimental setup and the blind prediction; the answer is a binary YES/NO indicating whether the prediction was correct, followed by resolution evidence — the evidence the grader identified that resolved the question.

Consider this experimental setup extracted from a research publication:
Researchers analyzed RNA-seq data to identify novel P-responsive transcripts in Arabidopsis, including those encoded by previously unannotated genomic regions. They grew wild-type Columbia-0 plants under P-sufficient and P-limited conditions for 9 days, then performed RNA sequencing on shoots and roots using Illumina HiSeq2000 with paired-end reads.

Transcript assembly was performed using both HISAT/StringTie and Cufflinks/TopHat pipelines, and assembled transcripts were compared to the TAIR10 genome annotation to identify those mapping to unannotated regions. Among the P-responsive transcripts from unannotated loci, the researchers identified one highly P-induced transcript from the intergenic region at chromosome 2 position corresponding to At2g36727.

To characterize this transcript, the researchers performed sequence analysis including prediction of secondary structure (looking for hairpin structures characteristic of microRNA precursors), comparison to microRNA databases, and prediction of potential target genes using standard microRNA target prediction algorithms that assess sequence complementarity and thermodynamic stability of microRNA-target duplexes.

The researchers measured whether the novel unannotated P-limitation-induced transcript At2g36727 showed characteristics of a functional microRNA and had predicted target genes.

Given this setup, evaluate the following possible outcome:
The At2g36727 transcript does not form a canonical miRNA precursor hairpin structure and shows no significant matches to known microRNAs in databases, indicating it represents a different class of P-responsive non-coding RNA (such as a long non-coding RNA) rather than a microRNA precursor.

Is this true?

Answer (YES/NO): NO